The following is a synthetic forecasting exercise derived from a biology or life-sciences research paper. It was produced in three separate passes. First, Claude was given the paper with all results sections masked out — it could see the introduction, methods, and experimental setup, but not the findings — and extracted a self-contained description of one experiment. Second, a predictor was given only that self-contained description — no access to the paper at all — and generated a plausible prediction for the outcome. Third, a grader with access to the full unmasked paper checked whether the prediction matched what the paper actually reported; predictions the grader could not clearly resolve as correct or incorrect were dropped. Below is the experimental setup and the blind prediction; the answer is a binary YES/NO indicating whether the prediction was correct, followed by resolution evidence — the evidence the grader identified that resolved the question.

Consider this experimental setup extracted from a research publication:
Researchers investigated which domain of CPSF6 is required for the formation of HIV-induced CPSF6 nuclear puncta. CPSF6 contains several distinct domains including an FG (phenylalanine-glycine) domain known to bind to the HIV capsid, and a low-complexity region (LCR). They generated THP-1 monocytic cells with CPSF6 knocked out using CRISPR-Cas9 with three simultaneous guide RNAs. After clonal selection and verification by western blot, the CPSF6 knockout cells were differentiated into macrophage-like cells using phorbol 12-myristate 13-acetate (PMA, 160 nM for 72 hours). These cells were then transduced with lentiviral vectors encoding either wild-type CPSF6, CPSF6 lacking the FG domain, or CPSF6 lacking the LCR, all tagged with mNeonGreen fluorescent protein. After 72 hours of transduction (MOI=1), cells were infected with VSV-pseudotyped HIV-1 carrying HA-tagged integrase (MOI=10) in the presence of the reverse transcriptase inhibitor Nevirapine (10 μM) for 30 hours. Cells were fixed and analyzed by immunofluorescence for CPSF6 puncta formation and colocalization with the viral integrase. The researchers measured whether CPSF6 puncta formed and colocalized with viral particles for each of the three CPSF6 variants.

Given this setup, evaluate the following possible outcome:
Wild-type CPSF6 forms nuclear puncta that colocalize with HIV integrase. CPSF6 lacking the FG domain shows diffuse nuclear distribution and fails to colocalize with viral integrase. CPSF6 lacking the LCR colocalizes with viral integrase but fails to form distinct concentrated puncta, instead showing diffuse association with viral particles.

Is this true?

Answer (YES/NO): NO